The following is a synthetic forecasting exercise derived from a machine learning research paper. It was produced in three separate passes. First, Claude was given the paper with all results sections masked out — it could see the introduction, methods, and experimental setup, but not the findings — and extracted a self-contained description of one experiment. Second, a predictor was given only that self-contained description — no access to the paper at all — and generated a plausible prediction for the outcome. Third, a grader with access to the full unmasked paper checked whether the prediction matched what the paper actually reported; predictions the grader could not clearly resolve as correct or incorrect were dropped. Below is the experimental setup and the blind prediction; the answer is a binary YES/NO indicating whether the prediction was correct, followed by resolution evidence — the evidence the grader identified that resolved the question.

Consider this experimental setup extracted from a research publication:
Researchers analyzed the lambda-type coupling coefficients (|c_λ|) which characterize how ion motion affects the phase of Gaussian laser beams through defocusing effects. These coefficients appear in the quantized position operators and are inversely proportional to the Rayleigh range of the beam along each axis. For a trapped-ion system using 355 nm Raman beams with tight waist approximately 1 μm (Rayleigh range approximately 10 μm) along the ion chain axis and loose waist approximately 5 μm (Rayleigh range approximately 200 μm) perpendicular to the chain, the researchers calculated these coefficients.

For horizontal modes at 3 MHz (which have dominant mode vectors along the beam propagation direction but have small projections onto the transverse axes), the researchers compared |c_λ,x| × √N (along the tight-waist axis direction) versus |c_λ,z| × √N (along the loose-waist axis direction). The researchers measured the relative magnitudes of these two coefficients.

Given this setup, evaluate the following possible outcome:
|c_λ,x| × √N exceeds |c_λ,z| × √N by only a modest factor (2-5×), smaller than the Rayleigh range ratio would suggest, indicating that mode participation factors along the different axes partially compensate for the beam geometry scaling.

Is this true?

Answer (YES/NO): NO